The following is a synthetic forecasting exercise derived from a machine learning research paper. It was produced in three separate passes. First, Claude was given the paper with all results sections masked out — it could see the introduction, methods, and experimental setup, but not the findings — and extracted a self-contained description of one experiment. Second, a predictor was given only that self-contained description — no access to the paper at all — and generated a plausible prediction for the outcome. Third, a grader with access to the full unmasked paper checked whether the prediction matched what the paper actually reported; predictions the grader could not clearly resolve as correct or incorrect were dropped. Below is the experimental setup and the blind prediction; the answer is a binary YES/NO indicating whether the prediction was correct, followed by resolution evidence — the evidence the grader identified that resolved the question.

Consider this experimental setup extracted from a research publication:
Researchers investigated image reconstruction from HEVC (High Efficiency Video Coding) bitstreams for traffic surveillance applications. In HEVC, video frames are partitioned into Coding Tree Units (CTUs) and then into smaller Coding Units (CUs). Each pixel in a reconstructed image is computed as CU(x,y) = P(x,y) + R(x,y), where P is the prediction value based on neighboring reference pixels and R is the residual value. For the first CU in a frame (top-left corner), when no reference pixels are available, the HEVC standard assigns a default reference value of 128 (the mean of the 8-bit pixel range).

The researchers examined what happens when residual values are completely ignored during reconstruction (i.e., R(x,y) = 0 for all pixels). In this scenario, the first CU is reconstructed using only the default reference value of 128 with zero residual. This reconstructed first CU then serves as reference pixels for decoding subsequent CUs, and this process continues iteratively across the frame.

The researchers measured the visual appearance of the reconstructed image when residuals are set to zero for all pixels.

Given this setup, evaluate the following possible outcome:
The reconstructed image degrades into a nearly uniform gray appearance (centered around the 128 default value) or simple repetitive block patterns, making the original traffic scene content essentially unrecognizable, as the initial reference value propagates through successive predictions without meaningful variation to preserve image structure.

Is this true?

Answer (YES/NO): YES